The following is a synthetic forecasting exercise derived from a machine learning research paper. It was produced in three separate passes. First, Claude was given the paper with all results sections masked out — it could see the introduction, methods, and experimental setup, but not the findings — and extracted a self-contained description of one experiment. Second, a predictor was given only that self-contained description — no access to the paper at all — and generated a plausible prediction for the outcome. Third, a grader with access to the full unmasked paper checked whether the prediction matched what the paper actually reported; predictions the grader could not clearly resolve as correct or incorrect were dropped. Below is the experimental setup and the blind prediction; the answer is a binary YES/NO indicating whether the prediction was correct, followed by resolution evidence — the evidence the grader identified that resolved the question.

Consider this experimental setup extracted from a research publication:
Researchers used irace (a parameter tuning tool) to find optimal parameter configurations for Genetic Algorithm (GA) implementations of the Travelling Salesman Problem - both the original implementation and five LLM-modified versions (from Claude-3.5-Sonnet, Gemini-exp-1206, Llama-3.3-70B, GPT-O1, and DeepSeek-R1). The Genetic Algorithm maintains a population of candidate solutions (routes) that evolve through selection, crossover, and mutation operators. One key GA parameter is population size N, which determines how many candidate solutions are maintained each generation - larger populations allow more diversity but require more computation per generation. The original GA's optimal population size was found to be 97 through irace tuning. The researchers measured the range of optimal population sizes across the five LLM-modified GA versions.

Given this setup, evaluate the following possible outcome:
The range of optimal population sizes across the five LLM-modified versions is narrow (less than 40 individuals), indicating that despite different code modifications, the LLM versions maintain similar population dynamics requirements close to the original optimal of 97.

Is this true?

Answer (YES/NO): NO